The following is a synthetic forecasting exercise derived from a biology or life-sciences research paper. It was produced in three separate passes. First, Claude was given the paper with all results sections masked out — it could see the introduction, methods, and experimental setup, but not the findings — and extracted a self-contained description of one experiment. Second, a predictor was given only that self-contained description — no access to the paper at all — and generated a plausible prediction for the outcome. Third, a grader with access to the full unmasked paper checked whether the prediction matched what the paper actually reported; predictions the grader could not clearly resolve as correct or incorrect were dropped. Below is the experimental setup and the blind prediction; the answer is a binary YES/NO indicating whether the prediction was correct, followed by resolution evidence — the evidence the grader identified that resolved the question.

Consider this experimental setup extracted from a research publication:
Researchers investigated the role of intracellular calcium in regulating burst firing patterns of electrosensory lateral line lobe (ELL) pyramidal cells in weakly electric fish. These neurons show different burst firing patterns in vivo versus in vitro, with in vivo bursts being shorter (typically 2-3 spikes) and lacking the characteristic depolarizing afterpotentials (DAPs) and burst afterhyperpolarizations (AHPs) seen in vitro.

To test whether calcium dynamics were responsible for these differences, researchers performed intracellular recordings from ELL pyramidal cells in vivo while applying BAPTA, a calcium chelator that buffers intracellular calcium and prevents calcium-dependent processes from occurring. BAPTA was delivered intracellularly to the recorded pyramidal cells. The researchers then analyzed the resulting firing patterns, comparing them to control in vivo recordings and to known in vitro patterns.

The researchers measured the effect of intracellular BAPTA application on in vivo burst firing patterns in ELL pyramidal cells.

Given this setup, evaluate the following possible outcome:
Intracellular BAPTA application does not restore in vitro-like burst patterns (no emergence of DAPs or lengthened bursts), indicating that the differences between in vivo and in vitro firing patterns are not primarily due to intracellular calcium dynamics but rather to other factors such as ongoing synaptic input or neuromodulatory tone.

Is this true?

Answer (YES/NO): NO